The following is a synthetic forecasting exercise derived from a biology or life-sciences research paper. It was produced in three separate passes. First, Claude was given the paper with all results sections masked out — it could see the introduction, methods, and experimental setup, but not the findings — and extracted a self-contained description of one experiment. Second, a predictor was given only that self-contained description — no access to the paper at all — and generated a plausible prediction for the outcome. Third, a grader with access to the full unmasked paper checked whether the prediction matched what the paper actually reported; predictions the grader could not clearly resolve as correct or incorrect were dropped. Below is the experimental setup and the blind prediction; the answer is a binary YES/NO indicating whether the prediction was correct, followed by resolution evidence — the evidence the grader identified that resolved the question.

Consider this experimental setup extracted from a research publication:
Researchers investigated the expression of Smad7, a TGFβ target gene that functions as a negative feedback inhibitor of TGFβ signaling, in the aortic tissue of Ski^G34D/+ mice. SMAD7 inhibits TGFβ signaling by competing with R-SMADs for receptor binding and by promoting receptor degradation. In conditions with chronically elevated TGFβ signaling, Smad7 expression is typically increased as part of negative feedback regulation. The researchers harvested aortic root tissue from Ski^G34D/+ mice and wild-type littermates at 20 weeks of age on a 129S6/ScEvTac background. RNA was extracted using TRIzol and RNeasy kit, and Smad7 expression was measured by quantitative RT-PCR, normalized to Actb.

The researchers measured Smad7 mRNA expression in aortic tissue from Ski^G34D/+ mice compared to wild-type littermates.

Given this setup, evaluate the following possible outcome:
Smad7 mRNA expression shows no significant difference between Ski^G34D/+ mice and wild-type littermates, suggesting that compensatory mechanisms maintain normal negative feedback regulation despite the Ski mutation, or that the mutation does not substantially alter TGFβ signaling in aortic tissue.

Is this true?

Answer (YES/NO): NO